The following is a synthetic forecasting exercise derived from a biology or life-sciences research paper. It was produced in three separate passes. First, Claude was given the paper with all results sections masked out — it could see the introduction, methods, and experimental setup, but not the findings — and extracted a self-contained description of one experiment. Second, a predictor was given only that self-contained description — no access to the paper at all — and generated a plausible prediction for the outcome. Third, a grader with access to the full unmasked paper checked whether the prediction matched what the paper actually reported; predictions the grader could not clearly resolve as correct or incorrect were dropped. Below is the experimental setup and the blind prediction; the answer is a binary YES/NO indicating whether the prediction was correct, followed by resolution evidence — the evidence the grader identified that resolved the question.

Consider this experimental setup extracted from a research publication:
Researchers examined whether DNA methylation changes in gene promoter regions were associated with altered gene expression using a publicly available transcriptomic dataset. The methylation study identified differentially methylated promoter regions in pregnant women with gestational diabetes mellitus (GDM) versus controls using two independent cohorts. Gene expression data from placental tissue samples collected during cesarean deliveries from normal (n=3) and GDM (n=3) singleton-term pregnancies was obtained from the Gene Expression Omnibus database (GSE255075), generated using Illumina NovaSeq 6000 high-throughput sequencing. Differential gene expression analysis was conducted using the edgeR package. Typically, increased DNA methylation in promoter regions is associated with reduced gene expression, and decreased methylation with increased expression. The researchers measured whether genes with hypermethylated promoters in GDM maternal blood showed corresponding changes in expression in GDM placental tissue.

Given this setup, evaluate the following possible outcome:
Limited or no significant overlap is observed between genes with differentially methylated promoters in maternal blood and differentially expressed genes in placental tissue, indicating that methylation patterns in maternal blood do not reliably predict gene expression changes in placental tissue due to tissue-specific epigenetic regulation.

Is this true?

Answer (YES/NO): NO